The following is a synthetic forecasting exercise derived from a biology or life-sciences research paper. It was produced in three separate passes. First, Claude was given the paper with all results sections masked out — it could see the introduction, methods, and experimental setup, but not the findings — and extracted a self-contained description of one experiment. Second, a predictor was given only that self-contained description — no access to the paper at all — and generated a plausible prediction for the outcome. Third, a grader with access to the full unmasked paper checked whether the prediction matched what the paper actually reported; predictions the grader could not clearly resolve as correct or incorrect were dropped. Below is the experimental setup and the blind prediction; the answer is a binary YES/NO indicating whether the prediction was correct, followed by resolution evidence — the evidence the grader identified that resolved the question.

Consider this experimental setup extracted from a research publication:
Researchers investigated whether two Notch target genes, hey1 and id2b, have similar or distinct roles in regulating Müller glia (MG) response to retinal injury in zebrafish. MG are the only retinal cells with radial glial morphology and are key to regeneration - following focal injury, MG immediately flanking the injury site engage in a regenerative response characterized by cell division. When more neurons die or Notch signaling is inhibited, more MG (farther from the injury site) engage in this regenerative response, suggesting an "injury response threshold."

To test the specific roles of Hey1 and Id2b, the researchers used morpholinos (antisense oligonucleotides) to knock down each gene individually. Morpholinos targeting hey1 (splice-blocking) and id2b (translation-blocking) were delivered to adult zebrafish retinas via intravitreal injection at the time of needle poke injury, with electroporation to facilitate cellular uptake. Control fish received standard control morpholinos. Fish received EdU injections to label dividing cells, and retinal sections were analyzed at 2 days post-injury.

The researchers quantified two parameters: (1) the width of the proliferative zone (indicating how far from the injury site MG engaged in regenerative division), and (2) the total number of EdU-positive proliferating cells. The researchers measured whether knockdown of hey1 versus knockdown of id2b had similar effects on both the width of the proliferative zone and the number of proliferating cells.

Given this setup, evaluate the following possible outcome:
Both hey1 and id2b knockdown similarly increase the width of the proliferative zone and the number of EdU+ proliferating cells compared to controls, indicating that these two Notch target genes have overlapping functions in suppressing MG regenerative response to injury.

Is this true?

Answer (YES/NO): NO